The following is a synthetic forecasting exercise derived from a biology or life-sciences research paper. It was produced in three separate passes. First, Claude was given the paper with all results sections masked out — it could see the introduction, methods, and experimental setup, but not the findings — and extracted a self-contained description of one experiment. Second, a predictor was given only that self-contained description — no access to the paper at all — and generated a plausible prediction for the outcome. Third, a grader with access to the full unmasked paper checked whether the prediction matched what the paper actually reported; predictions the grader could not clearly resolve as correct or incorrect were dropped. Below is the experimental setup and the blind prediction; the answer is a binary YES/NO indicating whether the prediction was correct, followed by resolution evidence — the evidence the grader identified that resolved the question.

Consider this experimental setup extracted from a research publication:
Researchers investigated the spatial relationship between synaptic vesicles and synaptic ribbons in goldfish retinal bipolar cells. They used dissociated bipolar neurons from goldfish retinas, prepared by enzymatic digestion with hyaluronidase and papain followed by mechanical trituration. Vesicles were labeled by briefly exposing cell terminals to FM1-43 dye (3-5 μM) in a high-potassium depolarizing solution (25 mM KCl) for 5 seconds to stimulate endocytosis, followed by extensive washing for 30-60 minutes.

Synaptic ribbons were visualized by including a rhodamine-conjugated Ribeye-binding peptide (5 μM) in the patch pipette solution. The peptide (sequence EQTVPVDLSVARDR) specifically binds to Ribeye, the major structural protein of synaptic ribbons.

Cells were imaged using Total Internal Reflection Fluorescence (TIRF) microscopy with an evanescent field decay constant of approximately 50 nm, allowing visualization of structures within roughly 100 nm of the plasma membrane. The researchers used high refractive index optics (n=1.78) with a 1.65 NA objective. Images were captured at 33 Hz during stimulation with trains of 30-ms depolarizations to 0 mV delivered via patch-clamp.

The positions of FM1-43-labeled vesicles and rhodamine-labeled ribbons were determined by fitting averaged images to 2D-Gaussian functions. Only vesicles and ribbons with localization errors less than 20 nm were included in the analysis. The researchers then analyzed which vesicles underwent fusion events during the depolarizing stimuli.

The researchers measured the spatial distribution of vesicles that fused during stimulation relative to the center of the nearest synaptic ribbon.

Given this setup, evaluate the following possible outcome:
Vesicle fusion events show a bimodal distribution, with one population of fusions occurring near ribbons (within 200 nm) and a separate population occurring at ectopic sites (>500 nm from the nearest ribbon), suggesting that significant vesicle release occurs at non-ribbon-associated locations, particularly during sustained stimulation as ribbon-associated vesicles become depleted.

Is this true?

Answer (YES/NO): NO